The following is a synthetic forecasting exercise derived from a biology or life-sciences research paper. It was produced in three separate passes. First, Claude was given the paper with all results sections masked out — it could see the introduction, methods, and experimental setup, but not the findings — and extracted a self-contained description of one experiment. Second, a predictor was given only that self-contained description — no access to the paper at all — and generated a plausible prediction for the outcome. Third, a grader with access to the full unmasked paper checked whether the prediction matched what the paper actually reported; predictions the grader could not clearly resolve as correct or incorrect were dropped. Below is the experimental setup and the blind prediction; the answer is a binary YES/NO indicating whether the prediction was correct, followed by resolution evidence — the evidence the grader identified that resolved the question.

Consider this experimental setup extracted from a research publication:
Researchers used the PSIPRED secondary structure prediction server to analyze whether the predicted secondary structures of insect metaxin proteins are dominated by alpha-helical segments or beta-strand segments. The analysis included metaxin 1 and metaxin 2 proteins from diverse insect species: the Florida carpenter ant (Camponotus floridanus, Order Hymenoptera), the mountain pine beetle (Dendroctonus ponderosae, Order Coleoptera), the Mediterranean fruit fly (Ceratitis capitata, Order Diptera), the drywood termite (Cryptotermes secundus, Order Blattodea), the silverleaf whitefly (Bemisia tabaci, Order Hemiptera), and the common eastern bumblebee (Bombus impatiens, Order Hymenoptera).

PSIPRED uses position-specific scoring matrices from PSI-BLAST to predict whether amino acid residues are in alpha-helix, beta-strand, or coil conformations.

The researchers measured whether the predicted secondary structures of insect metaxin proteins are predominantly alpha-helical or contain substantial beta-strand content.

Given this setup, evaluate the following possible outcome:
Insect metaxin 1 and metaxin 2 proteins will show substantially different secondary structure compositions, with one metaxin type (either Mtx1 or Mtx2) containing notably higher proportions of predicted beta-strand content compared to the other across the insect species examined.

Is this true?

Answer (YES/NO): NO